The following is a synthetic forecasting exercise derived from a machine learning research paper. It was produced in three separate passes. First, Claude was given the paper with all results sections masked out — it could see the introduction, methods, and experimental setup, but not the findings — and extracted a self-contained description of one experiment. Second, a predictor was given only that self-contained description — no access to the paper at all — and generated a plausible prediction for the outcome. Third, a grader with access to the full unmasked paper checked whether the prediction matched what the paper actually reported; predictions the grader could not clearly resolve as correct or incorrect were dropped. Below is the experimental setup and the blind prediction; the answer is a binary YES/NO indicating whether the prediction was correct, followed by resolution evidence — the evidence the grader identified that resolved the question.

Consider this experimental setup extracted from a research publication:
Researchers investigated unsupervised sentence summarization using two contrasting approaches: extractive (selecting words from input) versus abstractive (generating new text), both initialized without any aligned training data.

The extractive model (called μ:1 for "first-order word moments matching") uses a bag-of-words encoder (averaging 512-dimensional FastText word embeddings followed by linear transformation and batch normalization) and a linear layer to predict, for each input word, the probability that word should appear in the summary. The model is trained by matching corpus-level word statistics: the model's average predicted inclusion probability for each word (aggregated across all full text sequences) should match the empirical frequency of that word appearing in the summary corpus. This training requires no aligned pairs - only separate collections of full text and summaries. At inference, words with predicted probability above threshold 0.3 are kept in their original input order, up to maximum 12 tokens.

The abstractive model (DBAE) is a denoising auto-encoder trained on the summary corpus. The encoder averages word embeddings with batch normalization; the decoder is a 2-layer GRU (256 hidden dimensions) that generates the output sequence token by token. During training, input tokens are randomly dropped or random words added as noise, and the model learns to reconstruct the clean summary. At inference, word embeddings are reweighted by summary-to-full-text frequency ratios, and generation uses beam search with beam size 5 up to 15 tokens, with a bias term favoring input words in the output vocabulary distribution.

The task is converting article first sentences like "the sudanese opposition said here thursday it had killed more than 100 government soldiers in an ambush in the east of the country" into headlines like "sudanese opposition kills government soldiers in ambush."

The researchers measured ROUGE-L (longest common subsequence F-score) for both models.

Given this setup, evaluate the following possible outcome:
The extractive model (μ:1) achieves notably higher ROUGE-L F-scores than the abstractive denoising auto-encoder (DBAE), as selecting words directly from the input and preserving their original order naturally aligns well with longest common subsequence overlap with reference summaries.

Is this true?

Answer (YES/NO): YES